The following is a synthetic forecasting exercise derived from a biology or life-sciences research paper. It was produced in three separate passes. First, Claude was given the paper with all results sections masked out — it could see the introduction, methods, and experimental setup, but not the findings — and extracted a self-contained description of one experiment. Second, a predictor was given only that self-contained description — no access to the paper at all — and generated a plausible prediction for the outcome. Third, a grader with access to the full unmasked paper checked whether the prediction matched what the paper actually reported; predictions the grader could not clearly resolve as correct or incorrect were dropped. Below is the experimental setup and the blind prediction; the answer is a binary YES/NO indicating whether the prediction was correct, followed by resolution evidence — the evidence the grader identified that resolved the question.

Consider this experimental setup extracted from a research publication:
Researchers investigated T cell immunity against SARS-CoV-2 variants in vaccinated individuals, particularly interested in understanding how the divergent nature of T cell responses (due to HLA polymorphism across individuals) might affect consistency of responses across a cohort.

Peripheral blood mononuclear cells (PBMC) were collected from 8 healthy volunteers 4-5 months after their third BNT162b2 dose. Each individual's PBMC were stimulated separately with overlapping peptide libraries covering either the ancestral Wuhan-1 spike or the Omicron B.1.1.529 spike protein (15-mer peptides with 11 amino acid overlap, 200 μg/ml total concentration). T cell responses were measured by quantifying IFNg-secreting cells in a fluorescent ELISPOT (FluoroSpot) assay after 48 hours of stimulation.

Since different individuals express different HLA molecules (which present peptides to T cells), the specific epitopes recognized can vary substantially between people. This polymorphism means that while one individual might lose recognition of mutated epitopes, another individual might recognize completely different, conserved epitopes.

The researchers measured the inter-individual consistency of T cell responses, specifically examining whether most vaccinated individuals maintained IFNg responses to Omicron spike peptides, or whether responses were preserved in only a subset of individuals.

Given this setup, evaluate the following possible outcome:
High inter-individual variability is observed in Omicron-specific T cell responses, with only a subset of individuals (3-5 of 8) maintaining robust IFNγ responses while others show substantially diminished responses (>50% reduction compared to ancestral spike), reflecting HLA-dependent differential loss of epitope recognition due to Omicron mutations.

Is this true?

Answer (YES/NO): NO